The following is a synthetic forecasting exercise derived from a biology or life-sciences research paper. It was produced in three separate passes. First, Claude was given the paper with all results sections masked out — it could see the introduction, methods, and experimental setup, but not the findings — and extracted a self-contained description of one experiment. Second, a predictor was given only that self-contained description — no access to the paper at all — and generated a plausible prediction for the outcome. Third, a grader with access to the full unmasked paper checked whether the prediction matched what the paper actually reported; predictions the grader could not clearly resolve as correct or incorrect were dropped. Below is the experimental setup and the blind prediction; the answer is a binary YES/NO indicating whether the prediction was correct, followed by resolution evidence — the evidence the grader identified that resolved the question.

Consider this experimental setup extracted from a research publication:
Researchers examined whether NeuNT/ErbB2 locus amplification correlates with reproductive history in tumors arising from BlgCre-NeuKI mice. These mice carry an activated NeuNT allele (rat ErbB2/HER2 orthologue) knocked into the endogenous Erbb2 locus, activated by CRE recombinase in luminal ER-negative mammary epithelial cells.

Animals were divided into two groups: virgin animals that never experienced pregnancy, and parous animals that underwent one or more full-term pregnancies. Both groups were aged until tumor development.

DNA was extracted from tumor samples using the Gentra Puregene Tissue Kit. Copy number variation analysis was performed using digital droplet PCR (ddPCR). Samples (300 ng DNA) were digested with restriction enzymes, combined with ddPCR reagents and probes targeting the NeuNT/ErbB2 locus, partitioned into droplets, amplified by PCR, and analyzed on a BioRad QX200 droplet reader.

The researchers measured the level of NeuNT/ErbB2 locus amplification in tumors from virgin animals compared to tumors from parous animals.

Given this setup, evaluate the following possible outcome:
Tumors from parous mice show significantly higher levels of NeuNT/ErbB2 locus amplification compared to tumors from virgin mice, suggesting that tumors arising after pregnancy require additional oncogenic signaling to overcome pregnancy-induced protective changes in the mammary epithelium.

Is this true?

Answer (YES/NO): NO